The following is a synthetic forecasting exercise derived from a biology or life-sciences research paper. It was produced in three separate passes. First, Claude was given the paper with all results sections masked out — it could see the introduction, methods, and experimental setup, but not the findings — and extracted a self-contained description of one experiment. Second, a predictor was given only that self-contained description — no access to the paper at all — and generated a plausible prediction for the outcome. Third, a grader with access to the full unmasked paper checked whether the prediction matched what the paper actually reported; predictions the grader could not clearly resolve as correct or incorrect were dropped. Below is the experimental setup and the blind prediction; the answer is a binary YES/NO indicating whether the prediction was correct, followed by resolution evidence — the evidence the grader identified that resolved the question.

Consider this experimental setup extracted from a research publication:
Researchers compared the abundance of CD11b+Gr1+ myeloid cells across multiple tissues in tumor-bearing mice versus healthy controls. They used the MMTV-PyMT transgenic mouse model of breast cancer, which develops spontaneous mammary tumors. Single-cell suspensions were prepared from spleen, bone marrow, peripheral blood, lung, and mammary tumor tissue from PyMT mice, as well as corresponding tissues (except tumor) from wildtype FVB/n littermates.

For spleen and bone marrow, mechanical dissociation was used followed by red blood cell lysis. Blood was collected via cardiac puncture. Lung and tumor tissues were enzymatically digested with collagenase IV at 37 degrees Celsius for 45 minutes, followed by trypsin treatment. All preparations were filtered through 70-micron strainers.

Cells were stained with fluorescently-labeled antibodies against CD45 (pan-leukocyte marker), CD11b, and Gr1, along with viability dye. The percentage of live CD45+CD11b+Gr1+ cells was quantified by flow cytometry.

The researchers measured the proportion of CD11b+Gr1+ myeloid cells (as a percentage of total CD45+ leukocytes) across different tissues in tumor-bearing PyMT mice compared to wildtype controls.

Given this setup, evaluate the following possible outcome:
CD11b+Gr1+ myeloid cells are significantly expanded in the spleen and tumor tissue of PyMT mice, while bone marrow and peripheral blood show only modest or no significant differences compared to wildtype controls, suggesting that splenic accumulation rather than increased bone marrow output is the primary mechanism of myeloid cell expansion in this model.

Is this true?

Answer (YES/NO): NO